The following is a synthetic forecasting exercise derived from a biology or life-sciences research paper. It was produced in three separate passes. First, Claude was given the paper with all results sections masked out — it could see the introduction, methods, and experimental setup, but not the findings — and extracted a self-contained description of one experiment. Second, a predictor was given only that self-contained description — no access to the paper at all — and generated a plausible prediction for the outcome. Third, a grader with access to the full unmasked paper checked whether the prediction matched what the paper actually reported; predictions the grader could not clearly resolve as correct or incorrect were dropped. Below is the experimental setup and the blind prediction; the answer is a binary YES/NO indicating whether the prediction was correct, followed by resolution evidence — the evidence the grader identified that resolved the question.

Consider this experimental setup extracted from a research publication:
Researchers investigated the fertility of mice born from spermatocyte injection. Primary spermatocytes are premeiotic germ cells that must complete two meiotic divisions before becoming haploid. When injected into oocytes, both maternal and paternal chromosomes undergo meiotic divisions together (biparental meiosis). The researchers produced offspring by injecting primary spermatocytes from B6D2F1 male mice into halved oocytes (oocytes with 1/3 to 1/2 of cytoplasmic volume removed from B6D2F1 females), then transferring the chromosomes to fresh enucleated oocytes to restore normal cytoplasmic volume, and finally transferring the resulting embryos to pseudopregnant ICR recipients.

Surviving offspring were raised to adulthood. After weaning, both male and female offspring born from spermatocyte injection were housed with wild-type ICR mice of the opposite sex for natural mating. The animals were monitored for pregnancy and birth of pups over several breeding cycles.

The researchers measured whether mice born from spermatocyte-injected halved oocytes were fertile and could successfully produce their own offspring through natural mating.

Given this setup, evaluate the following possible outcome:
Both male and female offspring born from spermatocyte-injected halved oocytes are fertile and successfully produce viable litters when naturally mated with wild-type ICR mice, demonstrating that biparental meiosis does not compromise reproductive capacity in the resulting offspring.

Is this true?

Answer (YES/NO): YES